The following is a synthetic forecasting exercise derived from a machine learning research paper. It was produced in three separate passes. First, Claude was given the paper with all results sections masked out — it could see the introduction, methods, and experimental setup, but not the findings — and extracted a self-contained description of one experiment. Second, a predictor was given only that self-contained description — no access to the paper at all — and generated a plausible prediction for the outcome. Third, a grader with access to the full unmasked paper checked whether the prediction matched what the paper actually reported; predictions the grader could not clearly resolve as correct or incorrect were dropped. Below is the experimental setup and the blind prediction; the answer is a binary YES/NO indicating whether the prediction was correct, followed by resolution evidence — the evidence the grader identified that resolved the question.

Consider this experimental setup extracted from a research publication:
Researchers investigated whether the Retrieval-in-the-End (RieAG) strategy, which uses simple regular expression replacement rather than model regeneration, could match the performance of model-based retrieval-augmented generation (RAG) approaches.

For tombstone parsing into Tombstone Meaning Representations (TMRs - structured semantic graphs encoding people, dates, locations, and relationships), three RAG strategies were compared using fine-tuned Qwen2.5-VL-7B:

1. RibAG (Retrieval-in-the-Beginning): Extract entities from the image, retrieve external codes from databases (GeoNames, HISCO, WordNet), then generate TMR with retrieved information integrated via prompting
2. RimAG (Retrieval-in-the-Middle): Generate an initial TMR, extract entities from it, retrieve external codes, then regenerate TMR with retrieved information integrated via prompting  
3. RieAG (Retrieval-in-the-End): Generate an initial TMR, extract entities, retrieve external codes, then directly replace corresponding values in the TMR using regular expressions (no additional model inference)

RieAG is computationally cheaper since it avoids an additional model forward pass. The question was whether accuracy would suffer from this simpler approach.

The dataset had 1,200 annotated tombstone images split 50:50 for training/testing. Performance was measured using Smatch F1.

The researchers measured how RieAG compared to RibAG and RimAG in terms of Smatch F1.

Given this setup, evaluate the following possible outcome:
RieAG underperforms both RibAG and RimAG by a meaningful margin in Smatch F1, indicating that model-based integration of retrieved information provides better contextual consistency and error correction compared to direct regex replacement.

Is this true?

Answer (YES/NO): NO